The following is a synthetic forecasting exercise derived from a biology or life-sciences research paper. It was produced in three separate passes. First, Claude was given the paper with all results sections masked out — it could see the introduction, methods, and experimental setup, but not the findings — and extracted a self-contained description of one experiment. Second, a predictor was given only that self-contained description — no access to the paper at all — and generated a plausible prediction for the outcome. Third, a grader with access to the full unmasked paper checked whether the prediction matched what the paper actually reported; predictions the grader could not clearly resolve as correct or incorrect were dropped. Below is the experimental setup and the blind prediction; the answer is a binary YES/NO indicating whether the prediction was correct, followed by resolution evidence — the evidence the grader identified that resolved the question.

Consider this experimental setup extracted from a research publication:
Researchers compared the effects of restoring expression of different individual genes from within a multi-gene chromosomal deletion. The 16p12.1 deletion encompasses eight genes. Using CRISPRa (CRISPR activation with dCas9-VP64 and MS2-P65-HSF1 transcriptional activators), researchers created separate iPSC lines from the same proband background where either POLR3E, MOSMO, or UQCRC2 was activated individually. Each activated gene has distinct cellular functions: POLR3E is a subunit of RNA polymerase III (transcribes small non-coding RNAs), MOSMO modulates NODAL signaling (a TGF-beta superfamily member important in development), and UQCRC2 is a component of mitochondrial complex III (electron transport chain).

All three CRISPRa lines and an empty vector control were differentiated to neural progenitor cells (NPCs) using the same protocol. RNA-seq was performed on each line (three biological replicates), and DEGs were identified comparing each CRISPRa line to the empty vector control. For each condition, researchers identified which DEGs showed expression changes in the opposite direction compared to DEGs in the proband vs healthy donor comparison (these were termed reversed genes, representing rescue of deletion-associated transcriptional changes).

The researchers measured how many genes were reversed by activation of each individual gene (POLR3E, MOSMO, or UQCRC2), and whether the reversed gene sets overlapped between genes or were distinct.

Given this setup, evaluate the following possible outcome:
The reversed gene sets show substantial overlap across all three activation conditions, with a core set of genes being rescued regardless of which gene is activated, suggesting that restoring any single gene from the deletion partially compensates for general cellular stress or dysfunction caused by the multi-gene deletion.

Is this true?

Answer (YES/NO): NO